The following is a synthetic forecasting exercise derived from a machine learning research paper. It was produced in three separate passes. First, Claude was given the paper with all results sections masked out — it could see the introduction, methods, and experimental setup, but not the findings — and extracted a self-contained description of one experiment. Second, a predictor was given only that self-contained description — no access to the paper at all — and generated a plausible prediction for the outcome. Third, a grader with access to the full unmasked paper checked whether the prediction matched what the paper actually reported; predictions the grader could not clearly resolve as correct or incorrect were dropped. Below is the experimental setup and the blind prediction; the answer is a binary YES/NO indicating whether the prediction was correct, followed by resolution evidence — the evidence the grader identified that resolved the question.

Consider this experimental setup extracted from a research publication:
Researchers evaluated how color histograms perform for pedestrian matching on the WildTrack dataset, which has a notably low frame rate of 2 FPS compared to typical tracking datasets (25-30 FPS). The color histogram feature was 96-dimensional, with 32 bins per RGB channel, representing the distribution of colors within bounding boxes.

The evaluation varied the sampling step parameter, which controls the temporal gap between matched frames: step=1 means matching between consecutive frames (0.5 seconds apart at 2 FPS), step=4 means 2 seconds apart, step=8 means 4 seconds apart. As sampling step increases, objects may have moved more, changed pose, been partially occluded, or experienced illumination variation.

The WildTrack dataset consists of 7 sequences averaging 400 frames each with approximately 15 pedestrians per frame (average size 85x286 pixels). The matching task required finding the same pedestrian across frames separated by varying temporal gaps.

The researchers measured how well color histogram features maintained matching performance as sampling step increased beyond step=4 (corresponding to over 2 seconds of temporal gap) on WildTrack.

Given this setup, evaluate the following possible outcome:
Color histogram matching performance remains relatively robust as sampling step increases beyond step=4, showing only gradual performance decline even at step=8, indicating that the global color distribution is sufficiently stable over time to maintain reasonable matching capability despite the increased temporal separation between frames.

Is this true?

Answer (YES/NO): NO